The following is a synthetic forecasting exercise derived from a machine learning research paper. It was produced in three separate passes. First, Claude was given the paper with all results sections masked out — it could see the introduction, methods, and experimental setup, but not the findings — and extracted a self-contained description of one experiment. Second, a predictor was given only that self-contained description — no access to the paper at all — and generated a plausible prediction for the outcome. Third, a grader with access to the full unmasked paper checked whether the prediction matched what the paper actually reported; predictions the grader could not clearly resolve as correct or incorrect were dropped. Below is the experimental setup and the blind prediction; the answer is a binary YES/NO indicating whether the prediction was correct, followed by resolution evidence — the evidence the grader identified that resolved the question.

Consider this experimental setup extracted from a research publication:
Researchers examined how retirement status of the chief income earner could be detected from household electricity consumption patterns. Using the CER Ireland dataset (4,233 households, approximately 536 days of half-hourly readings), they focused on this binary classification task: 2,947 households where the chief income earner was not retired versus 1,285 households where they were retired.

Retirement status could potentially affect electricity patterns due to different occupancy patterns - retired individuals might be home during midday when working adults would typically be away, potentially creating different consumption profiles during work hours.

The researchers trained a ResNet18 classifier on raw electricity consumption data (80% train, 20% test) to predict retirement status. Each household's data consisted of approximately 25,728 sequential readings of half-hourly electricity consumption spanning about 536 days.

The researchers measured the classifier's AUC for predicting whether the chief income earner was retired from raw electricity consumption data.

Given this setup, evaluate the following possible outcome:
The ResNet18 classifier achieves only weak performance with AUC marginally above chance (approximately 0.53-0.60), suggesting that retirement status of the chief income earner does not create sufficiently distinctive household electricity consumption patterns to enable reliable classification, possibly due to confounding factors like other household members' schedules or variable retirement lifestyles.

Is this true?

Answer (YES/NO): NO